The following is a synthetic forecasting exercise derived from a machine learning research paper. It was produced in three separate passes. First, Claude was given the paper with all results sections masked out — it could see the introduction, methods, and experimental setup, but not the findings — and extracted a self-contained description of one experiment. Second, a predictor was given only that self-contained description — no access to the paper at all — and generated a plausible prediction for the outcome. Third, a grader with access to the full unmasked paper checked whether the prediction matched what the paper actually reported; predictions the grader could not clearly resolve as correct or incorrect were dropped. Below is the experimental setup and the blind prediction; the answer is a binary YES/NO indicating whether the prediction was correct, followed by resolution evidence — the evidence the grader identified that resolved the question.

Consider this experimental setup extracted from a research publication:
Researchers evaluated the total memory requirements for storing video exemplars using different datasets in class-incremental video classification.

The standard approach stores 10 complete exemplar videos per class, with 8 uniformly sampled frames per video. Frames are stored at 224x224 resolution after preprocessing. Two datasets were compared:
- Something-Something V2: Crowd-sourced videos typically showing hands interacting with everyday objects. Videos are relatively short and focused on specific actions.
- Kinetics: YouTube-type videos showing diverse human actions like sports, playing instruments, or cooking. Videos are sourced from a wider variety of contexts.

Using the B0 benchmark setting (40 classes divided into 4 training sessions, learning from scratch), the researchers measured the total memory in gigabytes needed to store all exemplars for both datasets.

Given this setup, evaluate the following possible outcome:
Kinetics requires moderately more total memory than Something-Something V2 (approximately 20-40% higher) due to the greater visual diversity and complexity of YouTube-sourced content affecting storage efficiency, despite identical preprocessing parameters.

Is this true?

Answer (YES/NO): NO